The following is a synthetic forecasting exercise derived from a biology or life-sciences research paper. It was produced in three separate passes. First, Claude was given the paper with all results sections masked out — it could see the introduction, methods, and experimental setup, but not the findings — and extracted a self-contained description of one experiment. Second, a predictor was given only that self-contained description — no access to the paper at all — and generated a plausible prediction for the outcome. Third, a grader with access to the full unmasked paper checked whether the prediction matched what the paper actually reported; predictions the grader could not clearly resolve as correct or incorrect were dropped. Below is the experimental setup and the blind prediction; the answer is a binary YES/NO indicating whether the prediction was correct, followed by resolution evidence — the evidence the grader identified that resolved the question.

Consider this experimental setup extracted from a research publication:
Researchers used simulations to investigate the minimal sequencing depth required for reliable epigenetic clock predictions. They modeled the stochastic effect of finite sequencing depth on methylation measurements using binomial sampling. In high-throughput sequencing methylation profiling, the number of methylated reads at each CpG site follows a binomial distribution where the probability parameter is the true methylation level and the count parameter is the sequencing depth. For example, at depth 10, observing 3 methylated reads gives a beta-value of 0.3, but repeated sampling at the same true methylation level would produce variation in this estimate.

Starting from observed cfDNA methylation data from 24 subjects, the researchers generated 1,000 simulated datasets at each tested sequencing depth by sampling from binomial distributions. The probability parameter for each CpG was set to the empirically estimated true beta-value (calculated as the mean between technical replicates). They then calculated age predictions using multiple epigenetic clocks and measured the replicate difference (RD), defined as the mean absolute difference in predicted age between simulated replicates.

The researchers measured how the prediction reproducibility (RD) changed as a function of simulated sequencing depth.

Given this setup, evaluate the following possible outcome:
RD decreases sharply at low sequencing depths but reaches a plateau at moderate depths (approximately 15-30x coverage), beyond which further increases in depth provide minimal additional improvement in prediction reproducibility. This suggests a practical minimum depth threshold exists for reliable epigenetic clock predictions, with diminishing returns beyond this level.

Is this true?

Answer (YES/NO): YES